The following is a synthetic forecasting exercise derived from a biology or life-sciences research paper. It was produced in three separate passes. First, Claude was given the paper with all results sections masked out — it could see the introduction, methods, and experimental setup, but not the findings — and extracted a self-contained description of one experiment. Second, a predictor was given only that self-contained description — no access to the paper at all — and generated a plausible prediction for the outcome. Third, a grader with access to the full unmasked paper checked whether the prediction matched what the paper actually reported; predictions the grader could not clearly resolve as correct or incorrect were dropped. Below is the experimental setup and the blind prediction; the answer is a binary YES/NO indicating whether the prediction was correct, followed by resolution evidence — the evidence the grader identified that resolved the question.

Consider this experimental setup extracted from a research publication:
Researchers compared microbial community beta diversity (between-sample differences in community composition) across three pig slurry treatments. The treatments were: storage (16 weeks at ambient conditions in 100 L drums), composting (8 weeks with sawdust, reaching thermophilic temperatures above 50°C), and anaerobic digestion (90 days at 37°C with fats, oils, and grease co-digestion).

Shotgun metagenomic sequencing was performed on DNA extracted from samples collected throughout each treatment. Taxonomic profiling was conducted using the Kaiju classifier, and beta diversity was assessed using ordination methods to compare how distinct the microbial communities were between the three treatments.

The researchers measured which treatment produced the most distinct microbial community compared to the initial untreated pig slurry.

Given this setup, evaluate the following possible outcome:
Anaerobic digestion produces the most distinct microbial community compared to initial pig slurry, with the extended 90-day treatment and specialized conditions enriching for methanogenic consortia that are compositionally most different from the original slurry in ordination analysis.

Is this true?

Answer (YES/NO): NO